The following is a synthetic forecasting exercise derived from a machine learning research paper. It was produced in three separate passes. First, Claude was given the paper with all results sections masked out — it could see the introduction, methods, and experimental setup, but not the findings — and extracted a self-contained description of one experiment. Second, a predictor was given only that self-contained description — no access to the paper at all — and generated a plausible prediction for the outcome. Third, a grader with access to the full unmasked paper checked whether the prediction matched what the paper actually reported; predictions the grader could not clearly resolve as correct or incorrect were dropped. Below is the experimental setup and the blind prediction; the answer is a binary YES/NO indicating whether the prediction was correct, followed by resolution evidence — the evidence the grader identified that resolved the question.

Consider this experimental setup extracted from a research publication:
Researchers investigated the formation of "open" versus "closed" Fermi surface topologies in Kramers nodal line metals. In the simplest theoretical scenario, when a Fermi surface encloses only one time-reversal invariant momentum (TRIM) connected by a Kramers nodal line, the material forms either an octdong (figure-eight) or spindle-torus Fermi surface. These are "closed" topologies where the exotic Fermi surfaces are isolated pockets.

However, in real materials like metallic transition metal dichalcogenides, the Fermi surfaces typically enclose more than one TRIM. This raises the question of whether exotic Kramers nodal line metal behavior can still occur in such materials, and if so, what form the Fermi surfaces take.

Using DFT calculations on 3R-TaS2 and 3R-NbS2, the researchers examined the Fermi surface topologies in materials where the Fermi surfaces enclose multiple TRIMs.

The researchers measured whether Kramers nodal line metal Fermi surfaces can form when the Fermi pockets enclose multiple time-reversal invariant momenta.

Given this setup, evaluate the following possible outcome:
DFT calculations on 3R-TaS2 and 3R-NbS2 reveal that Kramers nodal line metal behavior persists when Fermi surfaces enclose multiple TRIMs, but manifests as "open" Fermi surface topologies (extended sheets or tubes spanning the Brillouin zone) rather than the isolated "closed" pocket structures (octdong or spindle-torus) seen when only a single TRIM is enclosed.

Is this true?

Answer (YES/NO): YES